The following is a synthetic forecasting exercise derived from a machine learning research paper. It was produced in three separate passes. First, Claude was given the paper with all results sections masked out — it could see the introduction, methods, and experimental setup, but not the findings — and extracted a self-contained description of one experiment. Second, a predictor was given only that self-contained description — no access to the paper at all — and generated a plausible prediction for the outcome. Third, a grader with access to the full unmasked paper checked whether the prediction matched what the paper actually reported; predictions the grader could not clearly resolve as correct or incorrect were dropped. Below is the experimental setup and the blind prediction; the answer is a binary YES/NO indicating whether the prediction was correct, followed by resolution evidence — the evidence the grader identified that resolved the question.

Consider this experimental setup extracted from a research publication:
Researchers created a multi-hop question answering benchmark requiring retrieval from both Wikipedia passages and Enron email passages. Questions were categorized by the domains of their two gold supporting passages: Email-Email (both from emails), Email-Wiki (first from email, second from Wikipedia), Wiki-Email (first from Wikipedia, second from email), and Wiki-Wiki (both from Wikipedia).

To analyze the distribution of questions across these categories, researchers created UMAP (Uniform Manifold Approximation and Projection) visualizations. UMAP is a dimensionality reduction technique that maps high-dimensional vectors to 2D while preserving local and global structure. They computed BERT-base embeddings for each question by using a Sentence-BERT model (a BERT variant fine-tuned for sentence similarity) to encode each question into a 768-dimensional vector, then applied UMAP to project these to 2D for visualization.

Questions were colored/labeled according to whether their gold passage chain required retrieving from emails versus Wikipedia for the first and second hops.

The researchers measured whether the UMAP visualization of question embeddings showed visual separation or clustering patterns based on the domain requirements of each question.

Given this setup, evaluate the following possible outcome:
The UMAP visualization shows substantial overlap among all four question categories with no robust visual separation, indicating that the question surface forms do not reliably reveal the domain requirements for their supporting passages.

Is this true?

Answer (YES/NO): NO